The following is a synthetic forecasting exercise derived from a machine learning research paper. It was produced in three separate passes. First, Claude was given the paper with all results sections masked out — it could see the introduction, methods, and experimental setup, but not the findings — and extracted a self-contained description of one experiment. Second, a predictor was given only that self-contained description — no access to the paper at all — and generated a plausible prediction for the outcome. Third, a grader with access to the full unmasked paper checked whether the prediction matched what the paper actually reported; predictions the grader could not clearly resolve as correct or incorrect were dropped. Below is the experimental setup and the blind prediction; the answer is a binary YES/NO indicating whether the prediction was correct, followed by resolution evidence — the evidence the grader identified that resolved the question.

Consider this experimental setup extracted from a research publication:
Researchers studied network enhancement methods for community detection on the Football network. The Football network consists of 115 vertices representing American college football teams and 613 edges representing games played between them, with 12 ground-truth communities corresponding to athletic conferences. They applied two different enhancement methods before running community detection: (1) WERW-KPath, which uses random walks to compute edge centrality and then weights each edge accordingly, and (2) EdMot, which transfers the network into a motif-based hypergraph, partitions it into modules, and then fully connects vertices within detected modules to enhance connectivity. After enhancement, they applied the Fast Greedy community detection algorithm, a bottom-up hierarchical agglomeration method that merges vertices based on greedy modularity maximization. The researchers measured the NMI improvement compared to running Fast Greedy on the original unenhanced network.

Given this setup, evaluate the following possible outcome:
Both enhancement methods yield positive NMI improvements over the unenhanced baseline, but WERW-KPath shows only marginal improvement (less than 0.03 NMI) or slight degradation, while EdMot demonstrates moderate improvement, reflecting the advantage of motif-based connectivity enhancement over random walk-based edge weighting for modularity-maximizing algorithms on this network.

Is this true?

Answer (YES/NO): NO